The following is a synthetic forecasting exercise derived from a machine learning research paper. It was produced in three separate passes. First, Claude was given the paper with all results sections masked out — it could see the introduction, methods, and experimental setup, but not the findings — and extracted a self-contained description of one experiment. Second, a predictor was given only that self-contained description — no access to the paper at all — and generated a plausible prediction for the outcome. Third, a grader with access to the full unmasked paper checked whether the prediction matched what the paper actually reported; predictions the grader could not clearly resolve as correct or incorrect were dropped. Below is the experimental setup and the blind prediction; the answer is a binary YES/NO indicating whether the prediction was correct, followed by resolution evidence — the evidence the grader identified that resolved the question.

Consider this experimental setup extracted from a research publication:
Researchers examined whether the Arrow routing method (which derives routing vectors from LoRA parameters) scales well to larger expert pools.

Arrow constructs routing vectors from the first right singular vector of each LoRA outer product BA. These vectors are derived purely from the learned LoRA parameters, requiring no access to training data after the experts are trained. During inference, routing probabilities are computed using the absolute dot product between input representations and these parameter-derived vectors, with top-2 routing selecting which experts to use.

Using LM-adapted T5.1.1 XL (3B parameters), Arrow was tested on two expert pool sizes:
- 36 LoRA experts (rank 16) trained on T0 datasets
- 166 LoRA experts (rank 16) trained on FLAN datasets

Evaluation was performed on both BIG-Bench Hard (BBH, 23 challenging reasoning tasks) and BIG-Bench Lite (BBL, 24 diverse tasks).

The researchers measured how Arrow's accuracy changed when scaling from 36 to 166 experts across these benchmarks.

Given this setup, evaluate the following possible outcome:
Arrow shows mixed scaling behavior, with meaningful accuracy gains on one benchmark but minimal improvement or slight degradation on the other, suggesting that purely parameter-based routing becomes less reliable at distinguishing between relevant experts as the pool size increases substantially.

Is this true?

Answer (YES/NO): NO